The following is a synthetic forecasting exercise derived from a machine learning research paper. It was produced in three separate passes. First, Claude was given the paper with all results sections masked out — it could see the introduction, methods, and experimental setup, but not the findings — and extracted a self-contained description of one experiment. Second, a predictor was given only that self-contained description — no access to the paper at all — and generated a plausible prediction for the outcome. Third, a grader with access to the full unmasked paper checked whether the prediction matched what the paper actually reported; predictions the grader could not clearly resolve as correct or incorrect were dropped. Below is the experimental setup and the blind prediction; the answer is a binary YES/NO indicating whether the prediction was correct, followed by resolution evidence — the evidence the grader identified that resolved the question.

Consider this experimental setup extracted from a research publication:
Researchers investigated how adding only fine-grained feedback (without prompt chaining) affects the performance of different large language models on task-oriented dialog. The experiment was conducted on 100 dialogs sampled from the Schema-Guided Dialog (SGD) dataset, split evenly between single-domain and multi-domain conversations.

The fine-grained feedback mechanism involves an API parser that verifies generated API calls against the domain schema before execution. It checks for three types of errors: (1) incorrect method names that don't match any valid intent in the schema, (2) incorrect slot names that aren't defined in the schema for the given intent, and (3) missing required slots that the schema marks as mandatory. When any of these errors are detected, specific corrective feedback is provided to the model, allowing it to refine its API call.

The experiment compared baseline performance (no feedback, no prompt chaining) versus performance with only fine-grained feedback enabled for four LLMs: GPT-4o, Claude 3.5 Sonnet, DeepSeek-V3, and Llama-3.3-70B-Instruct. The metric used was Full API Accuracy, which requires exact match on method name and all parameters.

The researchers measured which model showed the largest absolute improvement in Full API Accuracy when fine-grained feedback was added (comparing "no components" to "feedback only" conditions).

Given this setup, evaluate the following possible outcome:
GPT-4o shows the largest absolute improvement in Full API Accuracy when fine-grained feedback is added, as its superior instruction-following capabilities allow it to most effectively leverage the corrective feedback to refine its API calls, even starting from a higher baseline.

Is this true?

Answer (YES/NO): NO